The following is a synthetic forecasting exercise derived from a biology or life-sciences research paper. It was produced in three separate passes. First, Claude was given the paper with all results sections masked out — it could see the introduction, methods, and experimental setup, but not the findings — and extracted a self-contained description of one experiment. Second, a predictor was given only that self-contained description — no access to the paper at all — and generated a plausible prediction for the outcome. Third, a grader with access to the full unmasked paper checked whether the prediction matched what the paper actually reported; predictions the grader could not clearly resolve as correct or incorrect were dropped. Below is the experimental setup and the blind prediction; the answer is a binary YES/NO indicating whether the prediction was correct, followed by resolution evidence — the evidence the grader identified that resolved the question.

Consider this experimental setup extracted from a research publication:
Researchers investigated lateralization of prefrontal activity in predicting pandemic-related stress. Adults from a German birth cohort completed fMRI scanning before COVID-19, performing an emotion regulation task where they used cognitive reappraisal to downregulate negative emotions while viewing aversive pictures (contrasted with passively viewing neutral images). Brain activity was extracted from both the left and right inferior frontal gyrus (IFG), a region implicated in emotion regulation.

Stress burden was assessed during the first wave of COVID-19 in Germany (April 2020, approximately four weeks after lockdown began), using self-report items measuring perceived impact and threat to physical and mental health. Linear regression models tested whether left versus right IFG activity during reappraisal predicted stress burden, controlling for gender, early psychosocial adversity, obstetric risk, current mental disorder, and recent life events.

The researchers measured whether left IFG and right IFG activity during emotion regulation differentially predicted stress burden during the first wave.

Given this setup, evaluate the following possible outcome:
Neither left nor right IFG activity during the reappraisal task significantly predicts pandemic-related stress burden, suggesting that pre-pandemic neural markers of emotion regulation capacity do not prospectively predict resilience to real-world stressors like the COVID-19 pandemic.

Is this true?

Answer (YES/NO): NO